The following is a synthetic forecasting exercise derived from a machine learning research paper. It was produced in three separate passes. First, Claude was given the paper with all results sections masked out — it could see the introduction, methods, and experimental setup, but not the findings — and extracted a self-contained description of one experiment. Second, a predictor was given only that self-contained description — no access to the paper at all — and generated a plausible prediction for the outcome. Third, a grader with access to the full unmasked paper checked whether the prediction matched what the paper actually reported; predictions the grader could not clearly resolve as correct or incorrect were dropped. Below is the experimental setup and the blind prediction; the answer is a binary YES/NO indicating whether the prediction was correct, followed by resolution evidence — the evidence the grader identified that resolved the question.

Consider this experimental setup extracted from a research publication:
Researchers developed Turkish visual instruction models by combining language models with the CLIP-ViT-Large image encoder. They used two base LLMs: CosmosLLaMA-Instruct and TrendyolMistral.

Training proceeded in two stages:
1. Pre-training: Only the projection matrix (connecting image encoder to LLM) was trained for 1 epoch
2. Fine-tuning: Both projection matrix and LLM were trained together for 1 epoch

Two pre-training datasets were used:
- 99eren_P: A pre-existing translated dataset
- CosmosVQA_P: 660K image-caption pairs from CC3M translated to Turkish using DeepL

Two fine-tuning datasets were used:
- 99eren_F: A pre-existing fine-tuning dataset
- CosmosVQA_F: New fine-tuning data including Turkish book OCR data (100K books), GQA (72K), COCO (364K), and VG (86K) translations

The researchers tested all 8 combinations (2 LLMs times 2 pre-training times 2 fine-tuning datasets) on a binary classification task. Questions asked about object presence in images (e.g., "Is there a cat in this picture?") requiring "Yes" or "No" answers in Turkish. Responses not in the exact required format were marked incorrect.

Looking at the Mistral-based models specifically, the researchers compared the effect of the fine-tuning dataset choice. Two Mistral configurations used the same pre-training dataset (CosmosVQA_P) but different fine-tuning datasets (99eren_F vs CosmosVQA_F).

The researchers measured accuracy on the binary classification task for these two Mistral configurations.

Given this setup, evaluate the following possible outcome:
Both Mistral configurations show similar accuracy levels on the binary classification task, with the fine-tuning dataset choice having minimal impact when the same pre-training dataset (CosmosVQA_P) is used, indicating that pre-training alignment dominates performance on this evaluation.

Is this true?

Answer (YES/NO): NO